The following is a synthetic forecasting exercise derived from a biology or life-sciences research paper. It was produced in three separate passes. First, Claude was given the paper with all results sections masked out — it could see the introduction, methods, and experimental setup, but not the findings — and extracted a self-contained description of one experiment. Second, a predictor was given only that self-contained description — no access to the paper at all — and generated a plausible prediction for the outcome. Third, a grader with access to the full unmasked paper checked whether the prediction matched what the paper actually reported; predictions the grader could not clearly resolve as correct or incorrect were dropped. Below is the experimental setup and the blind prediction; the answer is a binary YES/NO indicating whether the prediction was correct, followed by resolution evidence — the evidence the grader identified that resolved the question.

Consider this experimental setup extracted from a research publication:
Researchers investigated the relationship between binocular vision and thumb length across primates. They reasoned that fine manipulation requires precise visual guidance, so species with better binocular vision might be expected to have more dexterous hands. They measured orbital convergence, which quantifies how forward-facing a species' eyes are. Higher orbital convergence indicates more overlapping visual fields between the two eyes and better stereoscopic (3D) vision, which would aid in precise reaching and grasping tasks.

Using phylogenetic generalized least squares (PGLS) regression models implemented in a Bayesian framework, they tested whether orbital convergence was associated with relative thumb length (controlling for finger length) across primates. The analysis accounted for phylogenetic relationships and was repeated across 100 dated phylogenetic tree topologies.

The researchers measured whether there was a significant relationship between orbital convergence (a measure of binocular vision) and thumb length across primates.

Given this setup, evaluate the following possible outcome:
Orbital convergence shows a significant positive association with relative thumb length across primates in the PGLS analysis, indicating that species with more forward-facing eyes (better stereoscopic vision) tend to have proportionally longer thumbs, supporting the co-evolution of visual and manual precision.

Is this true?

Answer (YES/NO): NO